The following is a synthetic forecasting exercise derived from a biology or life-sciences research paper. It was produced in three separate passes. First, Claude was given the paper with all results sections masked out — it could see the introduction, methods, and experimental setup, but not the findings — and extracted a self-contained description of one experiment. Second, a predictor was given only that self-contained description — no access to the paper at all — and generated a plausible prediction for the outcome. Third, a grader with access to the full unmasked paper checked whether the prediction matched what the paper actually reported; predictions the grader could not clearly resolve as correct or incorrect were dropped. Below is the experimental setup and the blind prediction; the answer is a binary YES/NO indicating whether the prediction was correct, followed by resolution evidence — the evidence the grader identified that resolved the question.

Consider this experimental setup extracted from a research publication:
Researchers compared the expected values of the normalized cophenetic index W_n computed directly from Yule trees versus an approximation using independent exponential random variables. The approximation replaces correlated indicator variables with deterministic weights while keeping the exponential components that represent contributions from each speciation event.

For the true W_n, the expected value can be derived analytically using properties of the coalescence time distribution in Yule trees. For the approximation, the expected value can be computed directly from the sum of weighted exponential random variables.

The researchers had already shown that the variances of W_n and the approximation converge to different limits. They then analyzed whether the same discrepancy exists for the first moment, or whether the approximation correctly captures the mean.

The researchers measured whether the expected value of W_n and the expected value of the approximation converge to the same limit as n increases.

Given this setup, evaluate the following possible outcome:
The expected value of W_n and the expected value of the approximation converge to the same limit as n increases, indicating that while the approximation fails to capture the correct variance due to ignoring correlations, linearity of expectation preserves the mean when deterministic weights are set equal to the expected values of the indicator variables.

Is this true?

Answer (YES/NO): YES